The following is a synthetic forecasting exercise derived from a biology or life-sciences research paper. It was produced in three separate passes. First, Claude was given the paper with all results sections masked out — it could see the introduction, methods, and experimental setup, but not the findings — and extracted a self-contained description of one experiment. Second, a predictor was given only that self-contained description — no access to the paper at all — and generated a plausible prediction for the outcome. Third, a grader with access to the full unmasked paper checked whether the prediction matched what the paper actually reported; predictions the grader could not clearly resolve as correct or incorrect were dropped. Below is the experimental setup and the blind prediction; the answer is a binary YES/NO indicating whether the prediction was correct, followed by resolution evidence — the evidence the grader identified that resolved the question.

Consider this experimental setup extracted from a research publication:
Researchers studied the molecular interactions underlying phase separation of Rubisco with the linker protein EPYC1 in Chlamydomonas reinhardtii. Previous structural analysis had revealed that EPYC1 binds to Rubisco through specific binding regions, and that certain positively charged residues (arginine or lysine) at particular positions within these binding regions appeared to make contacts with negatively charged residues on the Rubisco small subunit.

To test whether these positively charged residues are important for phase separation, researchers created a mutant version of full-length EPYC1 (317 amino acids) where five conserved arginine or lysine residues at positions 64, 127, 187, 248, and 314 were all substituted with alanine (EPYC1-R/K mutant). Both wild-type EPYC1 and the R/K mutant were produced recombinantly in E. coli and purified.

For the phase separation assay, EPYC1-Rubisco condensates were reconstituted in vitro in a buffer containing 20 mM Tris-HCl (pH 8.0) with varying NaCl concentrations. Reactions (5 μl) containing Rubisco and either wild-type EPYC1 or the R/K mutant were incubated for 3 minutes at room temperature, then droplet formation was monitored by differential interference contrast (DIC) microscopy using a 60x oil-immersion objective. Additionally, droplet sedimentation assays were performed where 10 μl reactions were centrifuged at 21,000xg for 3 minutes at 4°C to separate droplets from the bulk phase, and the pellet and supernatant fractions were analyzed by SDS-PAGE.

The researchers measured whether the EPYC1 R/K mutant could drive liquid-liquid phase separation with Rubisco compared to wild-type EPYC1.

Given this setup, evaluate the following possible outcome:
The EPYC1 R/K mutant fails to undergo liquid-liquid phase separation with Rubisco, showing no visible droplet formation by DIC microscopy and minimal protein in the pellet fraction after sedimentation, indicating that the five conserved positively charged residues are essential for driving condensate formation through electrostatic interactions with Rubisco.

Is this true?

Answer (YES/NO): NO